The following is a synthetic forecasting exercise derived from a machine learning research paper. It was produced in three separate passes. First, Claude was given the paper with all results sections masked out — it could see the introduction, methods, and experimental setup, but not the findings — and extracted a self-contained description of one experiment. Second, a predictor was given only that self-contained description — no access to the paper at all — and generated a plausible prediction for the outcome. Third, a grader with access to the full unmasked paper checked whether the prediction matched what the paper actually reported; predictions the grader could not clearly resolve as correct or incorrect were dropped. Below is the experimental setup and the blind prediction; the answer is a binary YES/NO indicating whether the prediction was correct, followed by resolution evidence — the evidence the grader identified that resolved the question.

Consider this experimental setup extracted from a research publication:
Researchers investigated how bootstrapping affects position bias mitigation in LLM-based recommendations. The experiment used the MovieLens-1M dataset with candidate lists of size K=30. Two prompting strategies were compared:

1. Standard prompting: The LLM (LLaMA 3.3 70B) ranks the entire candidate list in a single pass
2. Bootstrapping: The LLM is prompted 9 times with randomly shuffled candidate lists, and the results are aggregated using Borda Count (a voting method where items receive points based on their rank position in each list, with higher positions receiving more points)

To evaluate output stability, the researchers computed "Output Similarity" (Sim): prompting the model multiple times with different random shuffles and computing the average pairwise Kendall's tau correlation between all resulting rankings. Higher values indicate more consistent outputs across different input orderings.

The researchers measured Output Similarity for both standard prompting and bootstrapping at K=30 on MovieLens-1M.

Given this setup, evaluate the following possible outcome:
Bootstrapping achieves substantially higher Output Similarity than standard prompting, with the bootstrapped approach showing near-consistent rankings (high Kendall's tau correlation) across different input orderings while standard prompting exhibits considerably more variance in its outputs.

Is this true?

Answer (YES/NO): NO